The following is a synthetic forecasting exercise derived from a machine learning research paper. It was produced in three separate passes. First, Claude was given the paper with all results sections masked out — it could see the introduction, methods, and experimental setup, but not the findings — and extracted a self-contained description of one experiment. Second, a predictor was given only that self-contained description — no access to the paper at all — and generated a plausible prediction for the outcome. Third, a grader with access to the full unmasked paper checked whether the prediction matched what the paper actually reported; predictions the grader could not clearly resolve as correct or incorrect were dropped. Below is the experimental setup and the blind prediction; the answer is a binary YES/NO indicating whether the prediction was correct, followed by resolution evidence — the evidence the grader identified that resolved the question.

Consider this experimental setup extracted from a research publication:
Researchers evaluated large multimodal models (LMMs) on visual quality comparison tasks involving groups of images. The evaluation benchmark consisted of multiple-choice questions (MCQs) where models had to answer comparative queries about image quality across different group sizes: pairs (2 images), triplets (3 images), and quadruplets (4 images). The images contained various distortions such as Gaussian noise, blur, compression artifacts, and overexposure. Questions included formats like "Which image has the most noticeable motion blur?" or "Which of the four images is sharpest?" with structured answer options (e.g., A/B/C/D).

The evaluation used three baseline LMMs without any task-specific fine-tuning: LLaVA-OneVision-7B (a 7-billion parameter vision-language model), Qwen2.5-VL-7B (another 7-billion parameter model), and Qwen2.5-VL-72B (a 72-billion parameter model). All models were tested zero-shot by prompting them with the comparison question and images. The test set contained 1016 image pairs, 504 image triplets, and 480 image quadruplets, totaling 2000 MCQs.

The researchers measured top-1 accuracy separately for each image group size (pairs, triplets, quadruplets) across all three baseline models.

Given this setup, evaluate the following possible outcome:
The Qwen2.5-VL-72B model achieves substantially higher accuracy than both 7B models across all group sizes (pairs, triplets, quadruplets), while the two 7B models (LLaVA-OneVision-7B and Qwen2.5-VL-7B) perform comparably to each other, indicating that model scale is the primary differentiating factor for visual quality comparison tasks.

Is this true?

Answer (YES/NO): NO